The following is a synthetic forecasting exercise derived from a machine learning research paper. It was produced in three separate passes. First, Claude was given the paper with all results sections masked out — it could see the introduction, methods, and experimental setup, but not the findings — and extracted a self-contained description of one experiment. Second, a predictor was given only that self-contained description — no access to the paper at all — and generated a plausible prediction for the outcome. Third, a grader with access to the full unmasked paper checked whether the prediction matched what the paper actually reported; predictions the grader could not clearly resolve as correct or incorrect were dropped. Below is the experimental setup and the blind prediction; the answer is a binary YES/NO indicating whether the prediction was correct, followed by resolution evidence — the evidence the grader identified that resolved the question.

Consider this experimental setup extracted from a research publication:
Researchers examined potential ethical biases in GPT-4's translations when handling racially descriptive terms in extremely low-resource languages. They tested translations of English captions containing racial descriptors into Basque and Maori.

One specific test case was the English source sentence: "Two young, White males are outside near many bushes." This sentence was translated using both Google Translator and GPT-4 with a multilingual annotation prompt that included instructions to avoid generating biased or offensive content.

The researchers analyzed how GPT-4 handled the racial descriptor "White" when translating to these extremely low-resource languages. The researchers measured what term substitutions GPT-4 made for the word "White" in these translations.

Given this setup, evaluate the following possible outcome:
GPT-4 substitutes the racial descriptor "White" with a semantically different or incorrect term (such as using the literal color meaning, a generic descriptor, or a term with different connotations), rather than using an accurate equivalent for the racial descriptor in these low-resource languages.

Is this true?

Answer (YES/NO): YES